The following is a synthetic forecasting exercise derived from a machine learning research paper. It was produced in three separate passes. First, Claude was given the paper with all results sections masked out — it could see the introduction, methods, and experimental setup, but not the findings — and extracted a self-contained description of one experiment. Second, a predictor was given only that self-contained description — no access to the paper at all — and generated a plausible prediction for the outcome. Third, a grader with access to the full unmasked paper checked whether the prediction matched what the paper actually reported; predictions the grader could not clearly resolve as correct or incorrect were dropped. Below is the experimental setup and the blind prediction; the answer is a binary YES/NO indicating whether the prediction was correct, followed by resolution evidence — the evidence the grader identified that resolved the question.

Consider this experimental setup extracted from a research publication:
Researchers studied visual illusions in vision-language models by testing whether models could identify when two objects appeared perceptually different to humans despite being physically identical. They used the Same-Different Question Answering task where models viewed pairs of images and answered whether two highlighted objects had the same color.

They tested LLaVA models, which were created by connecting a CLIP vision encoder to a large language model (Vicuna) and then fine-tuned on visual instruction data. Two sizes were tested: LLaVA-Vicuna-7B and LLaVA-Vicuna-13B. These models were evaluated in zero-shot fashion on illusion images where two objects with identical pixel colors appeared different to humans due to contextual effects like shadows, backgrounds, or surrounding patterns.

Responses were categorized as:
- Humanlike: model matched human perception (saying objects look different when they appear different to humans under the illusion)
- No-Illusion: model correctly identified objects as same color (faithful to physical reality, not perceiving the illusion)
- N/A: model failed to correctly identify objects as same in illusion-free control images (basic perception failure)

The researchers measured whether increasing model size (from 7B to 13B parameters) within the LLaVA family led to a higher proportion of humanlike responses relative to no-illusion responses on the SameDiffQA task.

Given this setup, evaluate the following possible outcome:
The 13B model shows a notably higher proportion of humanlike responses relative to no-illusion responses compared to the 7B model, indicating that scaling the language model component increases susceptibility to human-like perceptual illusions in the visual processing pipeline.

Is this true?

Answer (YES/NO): NO